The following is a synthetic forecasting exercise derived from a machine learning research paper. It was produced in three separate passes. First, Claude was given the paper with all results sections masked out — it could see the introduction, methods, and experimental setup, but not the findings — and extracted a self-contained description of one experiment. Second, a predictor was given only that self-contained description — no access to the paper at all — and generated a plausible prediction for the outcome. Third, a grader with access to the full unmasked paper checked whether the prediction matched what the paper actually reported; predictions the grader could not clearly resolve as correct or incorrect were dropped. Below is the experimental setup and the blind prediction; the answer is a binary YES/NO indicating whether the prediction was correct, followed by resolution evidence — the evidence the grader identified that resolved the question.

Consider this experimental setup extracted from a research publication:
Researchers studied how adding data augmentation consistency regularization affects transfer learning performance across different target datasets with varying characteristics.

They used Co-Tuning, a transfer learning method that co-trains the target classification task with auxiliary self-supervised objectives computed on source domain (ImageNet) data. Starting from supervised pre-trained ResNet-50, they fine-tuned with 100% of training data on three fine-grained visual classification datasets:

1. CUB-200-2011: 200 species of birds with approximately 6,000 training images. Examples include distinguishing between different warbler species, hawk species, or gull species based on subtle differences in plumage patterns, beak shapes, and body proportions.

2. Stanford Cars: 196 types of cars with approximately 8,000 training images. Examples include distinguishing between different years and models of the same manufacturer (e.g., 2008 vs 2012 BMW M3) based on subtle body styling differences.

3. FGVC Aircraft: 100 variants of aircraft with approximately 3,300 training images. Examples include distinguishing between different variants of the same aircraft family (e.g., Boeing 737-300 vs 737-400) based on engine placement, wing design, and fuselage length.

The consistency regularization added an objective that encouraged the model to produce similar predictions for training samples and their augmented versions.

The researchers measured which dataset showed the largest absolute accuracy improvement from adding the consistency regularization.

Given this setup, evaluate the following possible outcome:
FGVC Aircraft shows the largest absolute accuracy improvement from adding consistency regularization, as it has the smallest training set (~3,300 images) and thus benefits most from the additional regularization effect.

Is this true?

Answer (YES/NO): YES